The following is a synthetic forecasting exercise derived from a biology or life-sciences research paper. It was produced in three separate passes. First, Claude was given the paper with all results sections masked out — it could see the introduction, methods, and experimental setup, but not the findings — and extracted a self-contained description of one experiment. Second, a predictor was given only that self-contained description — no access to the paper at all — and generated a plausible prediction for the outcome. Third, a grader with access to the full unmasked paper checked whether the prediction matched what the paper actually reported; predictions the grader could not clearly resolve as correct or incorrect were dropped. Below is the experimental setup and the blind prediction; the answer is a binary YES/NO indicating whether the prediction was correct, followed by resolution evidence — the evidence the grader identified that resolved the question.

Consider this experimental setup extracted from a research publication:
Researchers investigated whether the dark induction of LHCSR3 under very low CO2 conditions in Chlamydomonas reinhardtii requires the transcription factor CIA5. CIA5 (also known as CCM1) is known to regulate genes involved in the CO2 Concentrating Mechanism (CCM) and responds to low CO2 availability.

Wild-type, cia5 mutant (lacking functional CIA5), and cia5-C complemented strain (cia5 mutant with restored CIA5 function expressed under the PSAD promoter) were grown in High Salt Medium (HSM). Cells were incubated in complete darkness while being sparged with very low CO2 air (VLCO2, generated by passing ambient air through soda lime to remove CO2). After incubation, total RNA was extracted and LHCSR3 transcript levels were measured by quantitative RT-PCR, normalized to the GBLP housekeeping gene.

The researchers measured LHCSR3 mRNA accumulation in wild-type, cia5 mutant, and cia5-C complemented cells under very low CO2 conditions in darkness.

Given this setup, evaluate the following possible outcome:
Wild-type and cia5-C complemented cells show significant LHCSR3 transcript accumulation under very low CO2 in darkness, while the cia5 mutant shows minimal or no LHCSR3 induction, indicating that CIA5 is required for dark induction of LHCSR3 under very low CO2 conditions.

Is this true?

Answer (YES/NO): YES